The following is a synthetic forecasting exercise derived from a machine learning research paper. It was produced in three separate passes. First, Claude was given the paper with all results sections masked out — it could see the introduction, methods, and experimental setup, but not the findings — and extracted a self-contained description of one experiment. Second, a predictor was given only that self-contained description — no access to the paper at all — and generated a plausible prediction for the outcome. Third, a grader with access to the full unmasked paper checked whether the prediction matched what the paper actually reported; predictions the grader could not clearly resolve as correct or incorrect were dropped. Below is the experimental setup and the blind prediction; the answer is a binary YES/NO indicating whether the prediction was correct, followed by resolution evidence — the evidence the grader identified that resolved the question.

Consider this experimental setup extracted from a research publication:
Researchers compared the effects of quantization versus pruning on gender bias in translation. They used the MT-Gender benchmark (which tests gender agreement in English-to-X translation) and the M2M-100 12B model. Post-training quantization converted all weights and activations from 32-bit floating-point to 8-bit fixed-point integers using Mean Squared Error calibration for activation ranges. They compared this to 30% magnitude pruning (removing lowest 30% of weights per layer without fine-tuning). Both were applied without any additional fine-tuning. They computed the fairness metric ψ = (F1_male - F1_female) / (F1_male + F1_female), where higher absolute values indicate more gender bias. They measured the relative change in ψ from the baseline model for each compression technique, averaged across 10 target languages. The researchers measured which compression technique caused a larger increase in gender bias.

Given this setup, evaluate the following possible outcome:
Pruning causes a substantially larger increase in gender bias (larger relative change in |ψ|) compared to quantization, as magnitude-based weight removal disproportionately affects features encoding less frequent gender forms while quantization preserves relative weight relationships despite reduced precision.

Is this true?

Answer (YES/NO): YES